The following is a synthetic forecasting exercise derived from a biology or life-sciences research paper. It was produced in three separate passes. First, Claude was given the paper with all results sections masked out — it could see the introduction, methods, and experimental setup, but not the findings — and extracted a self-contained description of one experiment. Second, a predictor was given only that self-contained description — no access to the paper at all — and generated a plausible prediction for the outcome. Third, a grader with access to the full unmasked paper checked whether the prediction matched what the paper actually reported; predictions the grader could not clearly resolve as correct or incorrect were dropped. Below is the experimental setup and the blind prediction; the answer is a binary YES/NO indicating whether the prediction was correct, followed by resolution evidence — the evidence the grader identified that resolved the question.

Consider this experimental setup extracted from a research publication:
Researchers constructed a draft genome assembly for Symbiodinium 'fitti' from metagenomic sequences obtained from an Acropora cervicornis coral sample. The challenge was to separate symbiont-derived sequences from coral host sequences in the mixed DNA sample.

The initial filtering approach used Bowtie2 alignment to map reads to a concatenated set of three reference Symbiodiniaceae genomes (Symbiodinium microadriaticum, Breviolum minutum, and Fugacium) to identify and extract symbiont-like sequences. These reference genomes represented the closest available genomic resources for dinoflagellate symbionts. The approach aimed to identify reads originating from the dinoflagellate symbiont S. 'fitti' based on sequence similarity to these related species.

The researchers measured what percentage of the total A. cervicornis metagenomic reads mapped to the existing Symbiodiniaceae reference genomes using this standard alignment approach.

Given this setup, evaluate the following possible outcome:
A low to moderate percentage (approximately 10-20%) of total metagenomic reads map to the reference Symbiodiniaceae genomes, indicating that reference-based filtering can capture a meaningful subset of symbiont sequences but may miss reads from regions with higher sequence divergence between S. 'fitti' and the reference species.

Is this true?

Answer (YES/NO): NO